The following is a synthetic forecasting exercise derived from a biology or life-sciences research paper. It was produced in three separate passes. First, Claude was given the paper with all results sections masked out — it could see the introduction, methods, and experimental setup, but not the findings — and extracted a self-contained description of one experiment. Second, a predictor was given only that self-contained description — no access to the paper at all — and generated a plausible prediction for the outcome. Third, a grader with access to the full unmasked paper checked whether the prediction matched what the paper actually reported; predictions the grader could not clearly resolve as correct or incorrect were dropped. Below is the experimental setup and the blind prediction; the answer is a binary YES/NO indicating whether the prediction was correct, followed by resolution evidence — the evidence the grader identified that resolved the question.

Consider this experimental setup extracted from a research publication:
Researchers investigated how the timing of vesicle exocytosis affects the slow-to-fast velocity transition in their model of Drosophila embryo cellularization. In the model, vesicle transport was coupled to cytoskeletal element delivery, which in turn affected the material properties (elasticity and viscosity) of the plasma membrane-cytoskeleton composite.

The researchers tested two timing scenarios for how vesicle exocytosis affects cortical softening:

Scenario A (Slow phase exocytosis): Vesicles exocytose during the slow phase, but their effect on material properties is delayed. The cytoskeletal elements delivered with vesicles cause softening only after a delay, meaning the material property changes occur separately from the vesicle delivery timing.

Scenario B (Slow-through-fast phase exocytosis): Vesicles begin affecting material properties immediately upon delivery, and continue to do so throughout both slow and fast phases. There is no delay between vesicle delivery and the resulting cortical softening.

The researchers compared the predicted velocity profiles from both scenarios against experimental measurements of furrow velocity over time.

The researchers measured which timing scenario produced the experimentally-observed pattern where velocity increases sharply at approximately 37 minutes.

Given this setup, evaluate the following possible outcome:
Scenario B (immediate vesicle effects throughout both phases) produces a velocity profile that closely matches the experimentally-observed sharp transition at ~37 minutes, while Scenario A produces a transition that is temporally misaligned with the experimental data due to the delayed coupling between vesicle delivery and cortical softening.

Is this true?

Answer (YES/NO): NO